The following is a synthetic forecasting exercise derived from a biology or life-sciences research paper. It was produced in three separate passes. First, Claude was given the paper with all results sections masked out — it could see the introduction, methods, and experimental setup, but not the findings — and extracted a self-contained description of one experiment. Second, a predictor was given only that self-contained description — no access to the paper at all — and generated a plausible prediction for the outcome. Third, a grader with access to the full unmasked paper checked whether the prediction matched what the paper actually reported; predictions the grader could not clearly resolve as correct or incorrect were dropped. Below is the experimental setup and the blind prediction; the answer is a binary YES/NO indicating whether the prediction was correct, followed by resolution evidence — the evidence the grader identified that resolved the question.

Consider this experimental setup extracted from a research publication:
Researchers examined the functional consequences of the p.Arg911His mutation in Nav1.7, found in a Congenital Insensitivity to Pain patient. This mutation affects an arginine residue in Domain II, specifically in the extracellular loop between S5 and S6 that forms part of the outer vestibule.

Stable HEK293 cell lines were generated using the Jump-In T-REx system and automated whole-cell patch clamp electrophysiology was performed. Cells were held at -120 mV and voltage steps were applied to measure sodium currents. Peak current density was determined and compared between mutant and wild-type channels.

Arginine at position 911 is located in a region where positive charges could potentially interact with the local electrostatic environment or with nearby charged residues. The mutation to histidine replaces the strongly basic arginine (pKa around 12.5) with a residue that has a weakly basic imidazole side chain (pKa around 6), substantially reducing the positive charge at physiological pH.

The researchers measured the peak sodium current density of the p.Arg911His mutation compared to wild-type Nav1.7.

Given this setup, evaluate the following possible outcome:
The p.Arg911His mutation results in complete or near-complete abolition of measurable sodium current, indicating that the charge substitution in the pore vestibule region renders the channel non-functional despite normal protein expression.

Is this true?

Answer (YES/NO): YES